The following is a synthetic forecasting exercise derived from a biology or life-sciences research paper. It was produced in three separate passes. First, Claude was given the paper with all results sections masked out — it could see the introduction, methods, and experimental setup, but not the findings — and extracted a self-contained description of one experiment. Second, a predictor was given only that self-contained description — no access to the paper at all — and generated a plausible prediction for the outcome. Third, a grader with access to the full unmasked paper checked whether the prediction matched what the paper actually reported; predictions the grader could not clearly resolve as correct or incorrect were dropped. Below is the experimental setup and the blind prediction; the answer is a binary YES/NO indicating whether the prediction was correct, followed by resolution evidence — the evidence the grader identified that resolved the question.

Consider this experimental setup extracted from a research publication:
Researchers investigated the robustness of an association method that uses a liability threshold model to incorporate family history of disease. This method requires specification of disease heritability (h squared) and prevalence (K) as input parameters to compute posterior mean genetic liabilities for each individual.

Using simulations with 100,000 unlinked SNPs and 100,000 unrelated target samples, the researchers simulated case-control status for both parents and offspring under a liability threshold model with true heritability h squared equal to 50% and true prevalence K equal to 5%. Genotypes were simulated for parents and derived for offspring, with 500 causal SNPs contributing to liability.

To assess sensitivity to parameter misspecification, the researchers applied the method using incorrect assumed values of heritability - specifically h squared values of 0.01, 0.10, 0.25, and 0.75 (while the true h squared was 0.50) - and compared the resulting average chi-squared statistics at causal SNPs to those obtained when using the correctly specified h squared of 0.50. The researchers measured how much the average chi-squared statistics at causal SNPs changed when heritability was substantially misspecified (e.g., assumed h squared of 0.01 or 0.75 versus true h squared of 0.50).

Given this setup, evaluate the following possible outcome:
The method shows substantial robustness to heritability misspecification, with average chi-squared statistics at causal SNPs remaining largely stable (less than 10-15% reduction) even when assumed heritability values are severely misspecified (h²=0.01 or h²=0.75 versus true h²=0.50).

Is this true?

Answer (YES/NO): YES